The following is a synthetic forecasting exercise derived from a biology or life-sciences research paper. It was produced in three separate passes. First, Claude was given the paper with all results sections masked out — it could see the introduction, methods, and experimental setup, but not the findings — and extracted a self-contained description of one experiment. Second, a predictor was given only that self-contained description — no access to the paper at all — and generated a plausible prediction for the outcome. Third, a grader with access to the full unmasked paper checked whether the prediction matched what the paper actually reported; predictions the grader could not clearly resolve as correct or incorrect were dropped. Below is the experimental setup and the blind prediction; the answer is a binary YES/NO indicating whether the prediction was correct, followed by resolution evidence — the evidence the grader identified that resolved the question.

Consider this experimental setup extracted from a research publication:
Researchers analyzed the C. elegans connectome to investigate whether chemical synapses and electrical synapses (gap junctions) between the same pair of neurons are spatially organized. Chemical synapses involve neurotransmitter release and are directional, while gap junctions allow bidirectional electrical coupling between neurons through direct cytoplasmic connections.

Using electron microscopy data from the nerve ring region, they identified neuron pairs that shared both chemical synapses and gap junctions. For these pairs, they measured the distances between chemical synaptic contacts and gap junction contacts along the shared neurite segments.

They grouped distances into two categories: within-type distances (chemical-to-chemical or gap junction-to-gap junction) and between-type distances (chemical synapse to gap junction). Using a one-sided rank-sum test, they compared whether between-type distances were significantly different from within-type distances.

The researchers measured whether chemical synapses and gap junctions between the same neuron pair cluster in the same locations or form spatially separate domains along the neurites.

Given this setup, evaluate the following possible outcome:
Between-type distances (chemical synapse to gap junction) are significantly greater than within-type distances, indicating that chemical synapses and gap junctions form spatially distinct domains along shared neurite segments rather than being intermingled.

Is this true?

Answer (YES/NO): YES